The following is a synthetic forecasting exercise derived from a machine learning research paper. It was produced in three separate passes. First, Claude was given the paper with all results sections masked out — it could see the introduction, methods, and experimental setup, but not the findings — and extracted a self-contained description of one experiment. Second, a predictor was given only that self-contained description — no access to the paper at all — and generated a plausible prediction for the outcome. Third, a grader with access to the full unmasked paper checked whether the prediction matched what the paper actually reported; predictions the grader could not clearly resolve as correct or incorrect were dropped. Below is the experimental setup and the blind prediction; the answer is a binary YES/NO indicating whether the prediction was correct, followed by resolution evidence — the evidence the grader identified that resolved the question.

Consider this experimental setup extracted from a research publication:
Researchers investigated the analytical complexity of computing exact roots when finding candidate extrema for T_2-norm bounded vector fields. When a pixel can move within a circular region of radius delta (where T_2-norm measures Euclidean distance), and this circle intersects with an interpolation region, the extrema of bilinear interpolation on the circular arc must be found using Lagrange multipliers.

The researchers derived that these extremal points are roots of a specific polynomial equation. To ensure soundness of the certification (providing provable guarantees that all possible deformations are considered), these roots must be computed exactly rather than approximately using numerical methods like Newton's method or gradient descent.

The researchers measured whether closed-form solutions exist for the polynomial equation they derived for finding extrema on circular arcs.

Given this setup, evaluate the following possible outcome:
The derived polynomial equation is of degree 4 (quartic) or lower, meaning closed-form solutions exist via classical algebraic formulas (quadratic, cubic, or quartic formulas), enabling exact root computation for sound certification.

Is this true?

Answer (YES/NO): YES